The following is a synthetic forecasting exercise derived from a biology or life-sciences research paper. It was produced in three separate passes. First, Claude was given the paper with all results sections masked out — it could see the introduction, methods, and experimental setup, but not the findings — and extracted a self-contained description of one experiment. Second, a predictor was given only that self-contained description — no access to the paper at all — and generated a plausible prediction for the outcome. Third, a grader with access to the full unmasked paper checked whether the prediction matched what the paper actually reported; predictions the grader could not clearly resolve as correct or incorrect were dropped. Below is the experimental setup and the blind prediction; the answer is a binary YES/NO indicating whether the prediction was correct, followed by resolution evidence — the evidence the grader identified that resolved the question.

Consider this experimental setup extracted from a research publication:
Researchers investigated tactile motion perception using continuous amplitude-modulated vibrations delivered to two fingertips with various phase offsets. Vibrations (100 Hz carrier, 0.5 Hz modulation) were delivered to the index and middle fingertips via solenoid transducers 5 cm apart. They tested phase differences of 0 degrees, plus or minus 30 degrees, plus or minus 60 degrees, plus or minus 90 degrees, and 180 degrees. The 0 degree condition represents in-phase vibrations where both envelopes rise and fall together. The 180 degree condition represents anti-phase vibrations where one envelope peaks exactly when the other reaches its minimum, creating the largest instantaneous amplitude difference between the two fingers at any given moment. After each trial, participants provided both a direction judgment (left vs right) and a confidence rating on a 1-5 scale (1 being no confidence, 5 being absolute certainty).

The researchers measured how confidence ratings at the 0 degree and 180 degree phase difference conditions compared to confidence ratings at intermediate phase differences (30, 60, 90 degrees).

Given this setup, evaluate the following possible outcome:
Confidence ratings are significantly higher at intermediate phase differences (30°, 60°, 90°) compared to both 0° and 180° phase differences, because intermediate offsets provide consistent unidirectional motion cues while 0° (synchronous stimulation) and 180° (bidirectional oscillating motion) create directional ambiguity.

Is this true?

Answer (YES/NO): YES